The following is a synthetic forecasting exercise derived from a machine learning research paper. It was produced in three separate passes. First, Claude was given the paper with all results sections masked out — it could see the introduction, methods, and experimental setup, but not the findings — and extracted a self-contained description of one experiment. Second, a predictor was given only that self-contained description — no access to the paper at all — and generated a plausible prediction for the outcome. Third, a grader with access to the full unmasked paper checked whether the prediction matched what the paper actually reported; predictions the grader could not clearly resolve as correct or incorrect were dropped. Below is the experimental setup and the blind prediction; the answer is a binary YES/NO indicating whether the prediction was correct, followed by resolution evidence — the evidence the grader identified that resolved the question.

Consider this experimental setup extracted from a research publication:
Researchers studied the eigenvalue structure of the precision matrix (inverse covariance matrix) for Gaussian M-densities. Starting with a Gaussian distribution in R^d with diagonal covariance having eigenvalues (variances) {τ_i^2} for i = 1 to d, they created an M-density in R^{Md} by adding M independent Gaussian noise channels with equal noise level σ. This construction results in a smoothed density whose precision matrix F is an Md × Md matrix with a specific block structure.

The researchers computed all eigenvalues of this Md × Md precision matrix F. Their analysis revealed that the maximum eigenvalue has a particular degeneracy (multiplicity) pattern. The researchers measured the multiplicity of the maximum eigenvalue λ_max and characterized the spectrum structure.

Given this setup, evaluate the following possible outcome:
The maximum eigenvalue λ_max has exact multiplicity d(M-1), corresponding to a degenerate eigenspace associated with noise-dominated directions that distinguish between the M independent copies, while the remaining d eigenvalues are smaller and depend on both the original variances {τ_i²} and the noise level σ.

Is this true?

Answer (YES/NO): YES